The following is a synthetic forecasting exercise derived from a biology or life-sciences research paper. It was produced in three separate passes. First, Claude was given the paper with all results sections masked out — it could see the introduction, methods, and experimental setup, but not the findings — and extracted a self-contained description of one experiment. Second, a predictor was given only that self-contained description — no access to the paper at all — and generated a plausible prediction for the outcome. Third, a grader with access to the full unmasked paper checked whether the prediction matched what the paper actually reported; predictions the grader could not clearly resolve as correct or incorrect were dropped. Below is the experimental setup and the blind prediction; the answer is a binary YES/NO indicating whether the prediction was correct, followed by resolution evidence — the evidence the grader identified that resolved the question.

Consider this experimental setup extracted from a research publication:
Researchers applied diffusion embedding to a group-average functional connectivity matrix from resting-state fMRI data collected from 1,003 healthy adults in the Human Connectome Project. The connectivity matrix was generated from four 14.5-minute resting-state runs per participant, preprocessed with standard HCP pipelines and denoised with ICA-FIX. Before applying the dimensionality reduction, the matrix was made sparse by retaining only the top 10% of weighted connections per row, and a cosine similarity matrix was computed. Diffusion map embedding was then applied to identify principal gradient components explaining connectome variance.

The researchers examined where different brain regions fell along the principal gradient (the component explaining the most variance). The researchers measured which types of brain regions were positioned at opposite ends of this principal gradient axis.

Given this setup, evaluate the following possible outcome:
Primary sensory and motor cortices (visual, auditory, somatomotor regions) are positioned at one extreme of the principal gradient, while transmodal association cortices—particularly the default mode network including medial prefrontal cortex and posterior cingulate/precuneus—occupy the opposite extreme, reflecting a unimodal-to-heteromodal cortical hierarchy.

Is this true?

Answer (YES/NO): YES